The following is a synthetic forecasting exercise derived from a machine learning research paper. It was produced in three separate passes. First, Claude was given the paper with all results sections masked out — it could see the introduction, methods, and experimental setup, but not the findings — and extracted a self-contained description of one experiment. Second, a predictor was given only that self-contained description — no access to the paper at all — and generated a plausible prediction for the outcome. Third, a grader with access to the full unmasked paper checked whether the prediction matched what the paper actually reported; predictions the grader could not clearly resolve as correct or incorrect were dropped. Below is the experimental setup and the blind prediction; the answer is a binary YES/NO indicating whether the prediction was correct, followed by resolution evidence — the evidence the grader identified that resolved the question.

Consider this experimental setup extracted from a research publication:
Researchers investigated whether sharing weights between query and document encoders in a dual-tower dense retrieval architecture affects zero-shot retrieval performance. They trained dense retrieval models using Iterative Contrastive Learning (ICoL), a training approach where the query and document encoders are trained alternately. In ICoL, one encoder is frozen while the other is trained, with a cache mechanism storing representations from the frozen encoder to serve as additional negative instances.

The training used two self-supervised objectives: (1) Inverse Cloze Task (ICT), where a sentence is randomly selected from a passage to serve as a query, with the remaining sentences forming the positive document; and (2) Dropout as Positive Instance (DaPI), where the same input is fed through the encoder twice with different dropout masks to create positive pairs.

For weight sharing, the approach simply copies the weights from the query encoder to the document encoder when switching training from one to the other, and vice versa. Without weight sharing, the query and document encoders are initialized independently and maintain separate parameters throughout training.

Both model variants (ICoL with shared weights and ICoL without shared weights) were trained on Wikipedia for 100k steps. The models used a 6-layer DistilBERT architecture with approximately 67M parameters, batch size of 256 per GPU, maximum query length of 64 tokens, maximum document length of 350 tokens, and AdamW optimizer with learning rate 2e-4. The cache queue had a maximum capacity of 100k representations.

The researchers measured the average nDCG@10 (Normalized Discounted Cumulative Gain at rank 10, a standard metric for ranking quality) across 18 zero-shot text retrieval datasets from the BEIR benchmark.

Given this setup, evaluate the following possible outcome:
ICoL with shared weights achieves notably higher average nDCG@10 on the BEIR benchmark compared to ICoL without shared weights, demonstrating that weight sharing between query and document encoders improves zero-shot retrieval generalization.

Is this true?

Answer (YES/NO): NO